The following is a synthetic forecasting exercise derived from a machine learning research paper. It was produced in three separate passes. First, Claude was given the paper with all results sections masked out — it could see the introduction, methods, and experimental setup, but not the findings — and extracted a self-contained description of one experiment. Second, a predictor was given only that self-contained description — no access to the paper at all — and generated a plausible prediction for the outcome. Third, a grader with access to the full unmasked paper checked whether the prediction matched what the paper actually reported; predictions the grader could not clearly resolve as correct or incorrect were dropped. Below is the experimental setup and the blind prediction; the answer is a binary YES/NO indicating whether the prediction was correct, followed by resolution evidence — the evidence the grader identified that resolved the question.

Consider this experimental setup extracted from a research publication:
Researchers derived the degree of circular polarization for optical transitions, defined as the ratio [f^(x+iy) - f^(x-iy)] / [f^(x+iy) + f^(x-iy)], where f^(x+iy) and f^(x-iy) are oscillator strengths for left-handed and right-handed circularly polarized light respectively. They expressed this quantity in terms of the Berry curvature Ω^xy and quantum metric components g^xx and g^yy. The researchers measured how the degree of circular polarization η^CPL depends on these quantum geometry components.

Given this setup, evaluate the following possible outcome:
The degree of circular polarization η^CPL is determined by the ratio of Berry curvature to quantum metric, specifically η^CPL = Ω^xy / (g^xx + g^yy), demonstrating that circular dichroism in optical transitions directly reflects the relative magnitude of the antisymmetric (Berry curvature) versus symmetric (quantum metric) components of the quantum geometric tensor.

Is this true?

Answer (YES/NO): NO